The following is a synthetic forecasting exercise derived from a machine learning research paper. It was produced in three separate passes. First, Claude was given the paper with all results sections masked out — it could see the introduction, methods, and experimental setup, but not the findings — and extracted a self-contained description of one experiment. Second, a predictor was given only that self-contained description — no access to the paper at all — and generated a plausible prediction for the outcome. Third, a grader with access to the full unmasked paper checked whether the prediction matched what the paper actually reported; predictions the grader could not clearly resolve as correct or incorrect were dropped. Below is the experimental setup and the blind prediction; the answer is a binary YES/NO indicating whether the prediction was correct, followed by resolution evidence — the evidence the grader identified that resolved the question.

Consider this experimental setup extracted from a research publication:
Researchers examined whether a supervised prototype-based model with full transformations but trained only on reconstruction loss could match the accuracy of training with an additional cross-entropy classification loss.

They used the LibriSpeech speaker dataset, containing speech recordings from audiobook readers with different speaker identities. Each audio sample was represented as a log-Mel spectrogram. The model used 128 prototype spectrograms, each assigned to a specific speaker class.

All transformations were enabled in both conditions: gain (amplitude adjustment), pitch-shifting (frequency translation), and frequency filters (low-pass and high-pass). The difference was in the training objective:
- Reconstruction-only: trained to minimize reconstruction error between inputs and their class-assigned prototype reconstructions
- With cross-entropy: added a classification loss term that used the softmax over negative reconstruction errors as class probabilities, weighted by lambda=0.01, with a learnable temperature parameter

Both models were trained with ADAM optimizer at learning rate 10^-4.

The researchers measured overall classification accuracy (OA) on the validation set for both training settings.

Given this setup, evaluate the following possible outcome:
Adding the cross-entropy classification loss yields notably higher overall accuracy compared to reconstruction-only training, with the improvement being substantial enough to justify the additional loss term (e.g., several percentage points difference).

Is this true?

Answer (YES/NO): YES